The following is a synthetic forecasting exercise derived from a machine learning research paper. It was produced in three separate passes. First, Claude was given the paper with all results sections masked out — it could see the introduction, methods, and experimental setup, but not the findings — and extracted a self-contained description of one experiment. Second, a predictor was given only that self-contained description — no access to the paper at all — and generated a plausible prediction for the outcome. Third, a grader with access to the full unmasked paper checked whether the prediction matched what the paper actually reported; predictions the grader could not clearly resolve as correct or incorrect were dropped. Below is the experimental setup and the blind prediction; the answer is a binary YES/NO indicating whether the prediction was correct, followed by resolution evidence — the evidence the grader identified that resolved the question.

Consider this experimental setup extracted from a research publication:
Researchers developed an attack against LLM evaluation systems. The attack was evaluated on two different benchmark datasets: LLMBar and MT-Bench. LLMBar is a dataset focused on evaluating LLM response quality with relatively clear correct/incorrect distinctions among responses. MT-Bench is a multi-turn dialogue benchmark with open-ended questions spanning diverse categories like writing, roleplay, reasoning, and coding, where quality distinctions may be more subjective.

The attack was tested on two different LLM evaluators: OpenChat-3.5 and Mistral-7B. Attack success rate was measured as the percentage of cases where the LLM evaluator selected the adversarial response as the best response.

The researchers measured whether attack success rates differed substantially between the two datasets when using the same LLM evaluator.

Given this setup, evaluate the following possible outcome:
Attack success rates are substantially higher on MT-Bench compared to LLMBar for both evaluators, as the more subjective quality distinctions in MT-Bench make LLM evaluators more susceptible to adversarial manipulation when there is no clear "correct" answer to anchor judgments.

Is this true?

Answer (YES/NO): NO